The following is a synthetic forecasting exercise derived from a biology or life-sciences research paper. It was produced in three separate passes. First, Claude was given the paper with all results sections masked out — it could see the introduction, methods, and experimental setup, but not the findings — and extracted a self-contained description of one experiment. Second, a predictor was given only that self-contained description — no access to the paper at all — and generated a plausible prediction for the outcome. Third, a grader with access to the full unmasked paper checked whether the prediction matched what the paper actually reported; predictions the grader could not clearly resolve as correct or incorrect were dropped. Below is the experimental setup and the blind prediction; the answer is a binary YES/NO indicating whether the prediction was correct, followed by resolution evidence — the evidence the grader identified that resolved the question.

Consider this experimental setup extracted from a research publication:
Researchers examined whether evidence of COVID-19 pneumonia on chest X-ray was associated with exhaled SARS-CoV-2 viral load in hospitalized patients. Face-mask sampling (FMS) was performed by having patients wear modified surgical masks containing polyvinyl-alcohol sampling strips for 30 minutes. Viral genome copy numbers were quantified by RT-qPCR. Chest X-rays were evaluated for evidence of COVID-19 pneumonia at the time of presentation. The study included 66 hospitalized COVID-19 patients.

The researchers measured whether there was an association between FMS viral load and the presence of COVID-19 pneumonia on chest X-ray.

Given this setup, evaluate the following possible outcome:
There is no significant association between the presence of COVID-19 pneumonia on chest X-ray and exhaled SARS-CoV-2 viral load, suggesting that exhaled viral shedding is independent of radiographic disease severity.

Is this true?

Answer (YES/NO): YES